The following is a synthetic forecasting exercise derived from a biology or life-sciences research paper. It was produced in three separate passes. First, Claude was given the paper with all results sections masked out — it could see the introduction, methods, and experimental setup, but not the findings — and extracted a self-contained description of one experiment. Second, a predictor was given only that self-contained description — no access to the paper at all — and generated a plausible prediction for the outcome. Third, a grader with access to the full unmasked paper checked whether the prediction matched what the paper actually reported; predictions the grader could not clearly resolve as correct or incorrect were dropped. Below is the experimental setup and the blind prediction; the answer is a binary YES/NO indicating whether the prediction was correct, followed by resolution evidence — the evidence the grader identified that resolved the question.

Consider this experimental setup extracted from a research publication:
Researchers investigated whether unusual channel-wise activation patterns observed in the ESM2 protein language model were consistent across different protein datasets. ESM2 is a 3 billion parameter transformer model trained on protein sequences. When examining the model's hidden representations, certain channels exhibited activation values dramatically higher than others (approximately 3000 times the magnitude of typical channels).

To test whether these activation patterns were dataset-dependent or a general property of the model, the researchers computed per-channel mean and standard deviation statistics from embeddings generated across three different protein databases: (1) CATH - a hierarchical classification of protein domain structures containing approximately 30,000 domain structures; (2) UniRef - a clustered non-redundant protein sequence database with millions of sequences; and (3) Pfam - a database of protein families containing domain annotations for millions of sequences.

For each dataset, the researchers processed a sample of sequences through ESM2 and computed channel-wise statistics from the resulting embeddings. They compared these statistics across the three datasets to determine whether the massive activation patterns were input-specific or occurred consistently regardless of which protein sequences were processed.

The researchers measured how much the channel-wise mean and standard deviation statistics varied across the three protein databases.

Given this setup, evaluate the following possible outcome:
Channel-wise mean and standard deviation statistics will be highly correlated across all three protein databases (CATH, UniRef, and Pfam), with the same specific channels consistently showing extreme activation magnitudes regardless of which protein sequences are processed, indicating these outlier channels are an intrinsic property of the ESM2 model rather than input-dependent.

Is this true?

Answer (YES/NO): YES